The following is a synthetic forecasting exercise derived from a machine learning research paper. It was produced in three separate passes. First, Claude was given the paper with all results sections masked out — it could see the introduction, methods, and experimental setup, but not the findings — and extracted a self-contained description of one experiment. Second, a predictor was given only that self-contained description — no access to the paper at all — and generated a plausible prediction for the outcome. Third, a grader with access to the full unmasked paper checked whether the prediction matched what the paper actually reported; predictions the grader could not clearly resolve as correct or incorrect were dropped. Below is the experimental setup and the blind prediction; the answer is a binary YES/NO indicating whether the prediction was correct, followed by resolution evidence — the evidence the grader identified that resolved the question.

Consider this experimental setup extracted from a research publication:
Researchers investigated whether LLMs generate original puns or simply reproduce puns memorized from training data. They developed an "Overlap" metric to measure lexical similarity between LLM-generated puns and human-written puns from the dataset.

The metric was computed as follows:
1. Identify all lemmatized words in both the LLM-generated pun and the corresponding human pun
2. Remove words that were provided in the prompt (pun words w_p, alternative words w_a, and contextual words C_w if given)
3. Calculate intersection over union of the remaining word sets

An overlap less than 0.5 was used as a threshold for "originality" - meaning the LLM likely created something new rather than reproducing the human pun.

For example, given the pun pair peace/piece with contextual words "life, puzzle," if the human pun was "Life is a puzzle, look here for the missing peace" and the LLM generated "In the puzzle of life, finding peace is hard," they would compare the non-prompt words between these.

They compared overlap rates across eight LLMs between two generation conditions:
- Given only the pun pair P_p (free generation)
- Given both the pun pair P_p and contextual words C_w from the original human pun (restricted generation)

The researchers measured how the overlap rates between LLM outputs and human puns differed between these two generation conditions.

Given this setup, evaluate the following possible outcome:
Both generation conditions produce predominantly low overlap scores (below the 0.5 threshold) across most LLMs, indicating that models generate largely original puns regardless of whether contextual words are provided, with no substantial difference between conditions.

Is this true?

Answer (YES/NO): NO